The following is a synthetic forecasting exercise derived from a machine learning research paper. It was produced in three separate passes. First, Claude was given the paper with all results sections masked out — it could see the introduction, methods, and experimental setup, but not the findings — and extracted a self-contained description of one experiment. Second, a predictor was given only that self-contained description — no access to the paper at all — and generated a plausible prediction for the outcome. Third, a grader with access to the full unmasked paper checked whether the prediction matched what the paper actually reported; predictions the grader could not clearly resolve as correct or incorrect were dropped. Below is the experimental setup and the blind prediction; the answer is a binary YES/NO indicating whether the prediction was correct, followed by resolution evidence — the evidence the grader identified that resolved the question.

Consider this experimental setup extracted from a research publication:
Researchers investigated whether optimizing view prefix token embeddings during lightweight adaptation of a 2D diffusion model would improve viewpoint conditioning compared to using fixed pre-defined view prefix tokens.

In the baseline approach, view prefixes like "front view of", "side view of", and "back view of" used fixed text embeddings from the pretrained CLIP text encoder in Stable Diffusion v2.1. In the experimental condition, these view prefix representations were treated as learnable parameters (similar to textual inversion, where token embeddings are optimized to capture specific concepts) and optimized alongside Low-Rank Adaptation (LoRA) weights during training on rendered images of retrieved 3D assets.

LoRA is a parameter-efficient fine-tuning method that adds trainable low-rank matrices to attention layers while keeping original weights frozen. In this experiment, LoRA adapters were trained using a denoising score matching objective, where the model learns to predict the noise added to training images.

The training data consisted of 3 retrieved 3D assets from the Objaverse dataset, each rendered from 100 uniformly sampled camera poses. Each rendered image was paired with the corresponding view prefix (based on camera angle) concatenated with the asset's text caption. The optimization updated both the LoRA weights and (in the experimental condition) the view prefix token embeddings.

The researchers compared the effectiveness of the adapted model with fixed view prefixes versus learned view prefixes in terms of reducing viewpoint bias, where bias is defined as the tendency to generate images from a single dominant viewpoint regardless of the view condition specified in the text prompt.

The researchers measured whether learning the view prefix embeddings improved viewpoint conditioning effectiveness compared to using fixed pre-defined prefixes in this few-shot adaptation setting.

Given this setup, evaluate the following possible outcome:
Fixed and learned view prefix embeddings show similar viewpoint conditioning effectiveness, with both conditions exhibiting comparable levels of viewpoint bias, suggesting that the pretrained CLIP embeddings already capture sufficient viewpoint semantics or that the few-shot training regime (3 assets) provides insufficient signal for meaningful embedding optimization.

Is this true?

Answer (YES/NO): NO